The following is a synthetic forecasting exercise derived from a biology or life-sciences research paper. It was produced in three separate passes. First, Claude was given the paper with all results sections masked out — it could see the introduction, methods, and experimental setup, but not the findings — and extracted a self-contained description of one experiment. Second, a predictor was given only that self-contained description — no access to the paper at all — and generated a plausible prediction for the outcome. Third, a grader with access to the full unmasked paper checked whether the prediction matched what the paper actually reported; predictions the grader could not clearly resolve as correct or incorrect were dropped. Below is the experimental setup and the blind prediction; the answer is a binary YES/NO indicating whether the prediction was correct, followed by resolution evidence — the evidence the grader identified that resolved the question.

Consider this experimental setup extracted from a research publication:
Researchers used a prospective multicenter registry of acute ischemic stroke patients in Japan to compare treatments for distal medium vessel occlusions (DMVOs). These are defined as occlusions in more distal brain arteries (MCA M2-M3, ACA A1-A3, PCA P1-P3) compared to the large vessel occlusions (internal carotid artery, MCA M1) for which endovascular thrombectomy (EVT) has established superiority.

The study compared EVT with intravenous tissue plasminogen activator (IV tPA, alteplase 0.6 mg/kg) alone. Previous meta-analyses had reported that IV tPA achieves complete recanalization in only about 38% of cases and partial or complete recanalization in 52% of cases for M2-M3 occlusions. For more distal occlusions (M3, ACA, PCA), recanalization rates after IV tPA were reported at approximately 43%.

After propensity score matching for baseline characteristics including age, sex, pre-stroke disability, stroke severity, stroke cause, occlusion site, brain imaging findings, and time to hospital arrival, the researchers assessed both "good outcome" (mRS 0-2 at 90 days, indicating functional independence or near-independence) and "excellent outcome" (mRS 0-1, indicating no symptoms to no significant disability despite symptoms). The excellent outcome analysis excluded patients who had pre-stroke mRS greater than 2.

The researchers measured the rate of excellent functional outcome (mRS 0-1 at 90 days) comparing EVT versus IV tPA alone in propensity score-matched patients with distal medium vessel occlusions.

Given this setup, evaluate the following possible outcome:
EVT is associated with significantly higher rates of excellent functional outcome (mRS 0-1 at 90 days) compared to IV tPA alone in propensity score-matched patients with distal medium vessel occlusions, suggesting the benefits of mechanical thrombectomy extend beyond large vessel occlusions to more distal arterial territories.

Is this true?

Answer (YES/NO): NO